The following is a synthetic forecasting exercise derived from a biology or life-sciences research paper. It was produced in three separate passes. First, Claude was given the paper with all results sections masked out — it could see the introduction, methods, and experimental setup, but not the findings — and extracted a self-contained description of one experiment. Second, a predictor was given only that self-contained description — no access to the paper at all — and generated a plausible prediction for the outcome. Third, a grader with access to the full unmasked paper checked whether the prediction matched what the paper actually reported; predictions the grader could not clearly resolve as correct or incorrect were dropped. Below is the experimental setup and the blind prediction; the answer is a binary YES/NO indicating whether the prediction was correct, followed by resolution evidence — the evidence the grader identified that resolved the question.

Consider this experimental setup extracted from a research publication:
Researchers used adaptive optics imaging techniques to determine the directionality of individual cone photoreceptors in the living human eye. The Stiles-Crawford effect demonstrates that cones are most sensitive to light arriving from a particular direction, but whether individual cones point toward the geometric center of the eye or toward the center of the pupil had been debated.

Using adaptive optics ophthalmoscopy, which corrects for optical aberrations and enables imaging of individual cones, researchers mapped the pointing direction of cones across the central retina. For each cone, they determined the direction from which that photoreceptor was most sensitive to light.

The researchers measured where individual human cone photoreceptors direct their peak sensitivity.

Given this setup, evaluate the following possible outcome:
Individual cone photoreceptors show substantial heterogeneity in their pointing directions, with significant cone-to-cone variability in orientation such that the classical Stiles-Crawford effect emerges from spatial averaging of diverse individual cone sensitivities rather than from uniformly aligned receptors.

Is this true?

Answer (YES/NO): NO